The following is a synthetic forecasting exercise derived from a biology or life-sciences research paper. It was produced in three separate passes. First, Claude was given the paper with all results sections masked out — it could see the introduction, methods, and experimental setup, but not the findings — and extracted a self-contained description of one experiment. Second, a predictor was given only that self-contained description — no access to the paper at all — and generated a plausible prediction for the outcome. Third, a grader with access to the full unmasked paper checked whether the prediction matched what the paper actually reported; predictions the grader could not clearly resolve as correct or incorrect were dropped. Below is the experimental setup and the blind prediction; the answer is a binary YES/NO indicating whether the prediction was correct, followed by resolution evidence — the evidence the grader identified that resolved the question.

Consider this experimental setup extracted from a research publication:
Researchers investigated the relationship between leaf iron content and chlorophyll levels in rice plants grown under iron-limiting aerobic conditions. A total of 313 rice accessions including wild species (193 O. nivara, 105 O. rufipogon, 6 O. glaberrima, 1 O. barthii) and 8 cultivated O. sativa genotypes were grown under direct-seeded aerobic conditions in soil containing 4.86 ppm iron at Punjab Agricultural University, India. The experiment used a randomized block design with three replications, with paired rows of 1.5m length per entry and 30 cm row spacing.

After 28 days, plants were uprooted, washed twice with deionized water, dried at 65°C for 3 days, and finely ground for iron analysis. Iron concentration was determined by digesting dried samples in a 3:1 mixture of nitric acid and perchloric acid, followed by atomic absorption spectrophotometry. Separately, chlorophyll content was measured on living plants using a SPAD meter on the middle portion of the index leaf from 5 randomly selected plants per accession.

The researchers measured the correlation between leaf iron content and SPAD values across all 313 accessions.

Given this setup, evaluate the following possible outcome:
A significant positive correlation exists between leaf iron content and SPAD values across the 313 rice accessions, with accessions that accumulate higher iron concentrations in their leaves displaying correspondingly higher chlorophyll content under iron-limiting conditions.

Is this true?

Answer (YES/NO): YES